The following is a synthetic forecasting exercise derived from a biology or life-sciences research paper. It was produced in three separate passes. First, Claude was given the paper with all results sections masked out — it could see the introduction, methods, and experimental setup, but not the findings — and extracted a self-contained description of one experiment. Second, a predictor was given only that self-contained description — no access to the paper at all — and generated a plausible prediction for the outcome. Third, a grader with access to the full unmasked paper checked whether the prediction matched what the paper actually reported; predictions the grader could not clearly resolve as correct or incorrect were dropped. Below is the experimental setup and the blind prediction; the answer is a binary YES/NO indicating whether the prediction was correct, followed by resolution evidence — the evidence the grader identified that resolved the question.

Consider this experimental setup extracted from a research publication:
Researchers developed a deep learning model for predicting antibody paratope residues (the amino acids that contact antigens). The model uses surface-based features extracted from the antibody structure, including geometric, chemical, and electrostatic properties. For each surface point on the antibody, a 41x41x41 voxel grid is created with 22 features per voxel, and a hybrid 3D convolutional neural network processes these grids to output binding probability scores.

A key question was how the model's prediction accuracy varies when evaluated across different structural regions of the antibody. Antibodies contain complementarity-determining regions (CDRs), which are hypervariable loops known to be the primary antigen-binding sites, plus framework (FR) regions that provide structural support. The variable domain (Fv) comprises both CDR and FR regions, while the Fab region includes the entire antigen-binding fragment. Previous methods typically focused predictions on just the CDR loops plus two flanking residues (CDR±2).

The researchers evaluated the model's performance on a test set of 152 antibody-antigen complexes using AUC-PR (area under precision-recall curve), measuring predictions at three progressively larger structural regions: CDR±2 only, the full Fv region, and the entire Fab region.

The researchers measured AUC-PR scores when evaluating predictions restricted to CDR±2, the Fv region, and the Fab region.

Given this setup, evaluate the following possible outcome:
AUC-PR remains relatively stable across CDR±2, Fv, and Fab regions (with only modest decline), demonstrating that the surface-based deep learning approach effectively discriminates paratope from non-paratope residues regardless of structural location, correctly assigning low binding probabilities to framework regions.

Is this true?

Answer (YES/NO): NO